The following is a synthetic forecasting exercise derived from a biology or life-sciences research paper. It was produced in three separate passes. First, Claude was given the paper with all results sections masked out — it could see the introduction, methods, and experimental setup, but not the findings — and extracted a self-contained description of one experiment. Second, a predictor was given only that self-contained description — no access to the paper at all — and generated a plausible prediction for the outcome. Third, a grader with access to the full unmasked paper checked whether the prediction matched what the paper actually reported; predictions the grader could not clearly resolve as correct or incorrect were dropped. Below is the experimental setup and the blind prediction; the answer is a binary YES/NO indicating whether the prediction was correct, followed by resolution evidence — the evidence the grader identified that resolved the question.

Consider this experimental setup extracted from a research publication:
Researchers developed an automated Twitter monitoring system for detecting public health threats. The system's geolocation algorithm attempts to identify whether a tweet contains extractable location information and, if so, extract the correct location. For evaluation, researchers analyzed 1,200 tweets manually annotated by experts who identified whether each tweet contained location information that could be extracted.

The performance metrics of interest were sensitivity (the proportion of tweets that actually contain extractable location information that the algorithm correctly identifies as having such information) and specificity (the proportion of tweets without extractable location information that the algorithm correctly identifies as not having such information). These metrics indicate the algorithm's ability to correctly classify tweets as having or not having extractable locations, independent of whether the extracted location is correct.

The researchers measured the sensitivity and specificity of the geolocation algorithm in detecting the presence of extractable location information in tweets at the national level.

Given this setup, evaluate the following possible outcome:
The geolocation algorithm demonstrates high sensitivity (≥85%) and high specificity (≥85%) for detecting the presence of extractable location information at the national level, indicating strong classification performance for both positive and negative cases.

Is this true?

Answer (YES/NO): NO